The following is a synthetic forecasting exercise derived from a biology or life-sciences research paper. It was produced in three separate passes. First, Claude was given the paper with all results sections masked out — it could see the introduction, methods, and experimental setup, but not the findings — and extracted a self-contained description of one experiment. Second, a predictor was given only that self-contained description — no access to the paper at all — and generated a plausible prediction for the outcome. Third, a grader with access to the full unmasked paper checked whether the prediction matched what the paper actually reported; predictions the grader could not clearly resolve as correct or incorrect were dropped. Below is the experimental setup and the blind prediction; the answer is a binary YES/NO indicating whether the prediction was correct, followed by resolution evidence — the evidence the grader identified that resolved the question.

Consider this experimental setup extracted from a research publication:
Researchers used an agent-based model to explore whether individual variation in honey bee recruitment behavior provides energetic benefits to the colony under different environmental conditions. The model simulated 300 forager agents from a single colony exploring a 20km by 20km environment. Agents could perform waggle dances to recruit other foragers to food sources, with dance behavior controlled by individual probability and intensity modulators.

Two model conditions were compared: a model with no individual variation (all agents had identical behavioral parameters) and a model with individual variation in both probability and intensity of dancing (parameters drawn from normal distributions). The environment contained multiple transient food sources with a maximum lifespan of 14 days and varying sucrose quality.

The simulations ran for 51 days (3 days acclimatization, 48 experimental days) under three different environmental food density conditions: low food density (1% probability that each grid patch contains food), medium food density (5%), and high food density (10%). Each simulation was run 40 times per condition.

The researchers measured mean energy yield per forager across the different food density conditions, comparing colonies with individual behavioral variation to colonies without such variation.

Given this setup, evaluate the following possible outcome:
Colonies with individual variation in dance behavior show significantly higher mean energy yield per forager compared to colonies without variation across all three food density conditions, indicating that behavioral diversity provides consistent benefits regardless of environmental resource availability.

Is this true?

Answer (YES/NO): NO